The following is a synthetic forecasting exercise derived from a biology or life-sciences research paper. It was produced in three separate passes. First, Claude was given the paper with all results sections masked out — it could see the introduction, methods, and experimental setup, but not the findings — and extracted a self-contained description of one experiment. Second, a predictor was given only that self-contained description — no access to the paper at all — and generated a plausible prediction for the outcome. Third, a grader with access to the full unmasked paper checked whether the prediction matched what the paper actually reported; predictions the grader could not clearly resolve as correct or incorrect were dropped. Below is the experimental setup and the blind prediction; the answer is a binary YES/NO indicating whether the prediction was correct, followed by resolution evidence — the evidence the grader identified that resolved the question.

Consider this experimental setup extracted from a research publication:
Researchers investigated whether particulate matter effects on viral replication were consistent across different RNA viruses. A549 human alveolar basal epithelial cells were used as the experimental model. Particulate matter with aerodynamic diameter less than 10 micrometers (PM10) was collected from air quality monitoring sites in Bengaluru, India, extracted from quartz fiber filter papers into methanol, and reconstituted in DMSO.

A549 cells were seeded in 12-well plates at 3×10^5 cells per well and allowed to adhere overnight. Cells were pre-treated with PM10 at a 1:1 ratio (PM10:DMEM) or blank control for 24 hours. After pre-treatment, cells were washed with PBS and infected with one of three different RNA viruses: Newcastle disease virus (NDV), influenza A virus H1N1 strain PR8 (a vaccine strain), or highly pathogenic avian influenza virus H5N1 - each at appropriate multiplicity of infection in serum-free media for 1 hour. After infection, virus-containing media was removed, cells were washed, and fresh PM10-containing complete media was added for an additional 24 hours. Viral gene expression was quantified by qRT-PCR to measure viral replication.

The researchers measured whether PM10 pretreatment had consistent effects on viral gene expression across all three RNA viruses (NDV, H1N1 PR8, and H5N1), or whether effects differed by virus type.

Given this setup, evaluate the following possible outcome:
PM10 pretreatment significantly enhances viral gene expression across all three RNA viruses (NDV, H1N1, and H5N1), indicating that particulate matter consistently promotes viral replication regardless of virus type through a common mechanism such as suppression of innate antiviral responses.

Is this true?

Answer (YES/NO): YES